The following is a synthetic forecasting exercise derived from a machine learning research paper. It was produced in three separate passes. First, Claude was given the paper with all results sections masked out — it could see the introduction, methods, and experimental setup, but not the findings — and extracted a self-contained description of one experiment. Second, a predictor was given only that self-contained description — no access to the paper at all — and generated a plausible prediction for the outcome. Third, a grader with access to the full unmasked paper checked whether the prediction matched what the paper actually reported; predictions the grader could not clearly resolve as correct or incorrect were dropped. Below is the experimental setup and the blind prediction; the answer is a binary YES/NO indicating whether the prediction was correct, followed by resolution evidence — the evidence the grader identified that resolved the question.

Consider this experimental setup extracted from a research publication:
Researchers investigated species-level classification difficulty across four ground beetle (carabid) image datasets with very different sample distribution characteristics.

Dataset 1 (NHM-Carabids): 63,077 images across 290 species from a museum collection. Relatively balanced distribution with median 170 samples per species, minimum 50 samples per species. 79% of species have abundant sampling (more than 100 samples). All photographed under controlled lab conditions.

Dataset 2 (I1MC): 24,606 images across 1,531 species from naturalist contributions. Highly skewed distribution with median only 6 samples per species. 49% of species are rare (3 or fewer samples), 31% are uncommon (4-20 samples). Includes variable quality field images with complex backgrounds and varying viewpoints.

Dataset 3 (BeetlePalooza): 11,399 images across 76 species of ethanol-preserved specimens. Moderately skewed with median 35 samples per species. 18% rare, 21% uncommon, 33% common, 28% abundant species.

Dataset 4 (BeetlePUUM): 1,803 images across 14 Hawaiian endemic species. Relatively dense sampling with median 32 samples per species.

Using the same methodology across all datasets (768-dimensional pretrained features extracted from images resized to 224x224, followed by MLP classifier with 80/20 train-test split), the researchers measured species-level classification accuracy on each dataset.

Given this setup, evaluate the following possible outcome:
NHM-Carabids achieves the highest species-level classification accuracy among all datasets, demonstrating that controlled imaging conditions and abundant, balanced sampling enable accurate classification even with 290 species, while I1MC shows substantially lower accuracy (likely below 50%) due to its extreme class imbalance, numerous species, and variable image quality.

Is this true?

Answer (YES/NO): NO